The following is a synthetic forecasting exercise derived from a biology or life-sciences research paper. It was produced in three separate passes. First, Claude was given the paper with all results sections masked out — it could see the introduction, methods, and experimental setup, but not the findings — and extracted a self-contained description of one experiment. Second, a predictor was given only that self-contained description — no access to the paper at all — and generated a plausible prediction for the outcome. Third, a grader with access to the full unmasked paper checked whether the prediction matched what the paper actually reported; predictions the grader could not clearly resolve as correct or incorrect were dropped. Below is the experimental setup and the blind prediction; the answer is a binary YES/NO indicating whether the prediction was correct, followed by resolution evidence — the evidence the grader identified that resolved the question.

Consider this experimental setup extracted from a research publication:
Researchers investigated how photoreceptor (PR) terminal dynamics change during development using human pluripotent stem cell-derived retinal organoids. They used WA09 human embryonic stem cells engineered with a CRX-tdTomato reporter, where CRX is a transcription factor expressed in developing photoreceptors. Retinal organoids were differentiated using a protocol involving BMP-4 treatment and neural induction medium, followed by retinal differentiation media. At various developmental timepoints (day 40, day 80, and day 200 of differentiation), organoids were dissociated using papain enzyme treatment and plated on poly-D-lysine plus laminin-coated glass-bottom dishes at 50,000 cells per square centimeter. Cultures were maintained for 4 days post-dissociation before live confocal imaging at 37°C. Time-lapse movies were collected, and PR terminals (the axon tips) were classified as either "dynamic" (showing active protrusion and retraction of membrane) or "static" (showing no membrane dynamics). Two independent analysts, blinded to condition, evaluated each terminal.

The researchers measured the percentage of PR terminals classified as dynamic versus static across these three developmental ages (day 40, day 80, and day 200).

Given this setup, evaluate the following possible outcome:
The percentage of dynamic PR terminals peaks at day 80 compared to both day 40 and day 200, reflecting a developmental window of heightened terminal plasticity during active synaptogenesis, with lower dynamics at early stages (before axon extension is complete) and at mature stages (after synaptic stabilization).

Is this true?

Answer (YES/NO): NO